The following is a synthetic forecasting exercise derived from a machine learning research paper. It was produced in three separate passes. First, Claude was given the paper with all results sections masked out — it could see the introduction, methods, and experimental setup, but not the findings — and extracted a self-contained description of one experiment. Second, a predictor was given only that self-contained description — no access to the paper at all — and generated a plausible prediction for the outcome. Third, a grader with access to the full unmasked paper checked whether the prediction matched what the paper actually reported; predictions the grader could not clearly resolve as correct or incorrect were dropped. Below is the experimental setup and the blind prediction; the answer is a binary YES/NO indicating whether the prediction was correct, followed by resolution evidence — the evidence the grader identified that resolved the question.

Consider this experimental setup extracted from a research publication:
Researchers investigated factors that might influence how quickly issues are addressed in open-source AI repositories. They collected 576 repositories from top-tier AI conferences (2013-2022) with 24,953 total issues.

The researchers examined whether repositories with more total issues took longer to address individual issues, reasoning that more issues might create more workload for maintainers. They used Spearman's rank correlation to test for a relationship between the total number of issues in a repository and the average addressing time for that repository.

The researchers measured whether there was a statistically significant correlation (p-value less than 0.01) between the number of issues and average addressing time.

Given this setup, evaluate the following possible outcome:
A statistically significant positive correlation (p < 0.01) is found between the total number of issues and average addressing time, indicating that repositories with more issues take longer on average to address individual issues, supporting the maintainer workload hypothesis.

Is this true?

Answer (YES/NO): YES